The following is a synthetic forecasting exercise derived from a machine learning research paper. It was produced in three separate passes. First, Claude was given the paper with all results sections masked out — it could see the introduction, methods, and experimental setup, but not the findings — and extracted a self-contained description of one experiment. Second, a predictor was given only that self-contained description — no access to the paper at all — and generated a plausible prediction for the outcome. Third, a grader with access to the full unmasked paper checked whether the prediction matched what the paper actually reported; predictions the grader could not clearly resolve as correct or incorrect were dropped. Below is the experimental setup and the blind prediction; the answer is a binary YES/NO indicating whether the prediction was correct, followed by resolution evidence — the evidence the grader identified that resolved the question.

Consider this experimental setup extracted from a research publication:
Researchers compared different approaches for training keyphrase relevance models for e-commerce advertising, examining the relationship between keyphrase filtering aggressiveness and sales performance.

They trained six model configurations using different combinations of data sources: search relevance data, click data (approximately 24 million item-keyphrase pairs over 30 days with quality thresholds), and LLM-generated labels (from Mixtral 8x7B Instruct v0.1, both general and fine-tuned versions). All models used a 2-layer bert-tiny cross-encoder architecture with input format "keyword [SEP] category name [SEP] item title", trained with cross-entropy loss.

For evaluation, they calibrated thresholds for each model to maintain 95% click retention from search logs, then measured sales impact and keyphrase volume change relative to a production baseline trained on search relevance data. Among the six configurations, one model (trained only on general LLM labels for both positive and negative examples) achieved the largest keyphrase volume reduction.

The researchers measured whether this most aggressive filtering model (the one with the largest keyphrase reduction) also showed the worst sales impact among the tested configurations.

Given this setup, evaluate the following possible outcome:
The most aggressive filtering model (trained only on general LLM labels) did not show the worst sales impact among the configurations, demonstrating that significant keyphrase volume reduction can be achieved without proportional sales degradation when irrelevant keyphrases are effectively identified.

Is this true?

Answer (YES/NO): YES